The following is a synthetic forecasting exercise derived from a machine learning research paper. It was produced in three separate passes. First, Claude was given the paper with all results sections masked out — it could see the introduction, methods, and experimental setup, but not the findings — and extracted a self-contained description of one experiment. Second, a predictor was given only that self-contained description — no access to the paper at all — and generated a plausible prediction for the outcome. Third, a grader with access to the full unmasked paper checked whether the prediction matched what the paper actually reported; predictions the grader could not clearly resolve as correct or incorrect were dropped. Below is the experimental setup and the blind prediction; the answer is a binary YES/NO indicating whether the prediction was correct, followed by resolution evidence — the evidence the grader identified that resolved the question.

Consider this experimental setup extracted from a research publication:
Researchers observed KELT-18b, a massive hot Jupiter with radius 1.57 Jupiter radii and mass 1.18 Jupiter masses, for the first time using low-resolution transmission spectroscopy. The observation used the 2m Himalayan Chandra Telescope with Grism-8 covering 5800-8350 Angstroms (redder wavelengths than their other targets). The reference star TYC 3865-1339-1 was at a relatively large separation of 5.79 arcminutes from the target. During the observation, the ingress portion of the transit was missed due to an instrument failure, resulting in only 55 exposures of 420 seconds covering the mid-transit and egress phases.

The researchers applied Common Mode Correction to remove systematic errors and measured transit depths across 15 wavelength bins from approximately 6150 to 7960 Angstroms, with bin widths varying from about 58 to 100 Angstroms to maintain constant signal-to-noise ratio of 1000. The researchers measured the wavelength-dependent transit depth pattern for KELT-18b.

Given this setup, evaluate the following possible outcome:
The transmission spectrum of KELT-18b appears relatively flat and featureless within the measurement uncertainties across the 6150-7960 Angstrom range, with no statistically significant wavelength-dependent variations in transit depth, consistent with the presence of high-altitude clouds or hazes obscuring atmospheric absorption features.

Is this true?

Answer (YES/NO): NO